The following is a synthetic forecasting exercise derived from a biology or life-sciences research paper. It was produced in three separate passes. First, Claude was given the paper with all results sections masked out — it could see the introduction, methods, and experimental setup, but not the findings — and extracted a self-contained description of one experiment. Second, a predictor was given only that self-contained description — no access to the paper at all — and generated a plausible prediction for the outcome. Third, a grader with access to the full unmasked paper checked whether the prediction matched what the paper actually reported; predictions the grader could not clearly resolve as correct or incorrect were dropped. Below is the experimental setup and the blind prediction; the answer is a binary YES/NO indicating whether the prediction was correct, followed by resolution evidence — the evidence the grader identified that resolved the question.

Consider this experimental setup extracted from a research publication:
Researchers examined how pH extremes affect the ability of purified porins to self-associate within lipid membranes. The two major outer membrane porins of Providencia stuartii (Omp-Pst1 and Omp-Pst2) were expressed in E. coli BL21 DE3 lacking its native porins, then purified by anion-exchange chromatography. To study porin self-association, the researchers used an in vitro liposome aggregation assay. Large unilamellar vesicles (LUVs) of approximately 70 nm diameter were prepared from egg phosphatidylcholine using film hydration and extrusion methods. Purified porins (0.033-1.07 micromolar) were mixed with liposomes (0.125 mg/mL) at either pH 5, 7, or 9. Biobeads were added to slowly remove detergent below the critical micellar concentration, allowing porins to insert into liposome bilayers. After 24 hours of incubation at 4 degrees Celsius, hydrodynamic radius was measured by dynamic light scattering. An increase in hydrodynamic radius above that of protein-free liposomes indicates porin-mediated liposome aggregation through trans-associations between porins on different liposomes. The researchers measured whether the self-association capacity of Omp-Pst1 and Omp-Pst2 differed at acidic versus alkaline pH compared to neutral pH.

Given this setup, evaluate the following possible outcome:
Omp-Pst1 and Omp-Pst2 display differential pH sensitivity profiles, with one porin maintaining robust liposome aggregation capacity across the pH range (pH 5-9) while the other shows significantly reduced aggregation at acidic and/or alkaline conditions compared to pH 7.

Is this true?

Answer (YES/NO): YES